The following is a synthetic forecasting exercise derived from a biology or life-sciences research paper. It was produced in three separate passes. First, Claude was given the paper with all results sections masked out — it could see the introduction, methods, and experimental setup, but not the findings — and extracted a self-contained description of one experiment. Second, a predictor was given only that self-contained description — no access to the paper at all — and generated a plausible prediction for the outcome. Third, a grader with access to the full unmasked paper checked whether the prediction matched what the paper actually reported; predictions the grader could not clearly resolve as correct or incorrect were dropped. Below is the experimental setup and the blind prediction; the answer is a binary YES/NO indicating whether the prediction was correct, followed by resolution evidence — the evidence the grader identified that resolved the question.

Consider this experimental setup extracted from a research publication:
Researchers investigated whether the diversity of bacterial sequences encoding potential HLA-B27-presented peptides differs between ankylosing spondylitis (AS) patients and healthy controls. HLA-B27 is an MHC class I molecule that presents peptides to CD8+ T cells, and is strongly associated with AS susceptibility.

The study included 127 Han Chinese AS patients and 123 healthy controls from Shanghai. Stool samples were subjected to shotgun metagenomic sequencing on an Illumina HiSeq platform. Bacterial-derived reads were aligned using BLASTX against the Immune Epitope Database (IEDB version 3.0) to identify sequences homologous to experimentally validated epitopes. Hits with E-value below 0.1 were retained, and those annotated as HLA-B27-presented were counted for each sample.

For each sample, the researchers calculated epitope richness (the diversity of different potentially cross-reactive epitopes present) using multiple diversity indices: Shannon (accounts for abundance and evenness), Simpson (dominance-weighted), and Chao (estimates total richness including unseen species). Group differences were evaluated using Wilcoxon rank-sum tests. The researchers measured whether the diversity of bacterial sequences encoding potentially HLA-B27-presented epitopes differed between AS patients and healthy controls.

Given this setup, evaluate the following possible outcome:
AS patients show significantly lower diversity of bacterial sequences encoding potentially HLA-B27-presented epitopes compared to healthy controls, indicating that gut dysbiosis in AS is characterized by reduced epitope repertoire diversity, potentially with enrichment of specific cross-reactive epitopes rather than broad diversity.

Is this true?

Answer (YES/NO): NO